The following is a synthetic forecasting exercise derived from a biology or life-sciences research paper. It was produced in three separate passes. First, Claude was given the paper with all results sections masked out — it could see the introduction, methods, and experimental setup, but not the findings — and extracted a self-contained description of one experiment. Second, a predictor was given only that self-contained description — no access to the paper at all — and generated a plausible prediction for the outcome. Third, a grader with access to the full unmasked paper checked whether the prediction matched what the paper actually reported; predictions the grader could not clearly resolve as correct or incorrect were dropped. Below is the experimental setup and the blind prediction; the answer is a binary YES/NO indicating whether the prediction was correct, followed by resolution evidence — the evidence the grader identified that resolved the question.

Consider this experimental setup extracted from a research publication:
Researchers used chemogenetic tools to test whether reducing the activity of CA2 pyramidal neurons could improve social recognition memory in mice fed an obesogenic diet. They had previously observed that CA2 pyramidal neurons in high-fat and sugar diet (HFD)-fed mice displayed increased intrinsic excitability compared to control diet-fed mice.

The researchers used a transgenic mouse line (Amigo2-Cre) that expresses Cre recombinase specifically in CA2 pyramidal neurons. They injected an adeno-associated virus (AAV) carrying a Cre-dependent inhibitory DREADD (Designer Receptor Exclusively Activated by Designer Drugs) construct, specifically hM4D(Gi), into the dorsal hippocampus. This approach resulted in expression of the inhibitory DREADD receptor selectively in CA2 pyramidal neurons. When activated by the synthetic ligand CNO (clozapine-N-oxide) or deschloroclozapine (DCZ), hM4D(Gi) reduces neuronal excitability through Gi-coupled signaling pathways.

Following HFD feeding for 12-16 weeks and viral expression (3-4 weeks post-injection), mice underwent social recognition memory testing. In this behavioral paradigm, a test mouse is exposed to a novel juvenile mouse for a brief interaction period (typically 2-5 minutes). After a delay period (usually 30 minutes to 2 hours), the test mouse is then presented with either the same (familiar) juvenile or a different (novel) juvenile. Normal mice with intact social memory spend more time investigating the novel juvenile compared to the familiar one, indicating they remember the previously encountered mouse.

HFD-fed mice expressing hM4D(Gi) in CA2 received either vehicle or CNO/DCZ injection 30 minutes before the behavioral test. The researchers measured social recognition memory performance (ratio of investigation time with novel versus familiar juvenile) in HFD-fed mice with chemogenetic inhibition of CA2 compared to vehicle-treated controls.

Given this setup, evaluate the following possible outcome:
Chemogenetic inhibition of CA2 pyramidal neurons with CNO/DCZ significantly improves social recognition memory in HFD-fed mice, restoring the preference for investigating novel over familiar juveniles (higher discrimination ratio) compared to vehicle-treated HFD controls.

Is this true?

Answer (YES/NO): YES